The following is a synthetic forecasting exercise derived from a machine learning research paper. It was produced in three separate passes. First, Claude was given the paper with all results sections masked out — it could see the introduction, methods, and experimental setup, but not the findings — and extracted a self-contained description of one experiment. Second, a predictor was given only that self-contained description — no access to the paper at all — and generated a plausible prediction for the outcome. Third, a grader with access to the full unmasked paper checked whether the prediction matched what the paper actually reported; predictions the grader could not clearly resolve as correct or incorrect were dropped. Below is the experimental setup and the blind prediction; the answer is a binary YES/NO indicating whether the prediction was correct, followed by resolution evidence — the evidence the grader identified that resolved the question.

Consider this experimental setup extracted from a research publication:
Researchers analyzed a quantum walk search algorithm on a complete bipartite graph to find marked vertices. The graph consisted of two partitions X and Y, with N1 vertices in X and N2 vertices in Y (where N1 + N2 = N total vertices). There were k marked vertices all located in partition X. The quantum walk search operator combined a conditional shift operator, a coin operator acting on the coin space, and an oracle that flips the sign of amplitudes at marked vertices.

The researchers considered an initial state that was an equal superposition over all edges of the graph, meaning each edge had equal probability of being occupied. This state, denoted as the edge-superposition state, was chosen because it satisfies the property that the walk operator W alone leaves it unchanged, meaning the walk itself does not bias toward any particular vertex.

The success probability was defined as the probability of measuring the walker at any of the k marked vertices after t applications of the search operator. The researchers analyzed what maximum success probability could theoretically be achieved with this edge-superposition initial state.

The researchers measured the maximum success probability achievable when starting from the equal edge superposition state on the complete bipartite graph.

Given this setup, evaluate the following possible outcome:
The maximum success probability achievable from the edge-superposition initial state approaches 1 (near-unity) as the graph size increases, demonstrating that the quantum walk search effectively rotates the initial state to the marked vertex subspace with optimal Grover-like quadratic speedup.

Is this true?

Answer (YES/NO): NO